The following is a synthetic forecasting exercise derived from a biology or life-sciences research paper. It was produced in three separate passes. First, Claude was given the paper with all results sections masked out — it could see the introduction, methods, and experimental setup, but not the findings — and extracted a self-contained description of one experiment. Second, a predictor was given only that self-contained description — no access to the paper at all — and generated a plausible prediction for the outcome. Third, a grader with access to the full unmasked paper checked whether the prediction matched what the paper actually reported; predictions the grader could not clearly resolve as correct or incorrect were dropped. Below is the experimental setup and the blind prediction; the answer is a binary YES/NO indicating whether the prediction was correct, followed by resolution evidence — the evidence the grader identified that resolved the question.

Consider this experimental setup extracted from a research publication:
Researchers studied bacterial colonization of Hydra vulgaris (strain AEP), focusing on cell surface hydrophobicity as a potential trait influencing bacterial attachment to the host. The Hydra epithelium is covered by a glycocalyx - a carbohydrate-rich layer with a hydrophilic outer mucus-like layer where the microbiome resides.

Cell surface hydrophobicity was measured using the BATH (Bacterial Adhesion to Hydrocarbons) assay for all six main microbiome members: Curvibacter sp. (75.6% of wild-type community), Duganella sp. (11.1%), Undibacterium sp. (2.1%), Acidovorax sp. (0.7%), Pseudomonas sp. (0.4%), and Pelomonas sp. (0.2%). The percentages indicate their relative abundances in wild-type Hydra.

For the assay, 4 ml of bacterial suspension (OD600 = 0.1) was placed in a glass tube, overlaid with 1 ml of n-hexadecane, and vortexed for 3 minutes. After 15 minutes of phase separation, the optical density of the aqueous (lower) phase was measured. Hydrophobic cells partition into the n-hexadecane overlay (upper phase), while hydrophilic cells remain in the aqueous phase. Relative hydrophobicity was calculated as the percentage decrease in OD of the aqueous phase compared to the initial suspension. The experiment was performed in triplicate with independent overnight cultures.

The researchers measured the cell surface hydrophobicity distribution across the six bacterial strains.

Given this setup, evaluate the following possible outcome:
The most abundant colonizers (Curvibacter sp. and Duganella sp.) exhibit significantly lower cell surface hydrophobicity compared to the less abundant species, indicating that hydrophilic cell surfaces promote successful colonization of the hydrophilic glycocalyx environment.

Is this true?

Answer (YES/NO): NO